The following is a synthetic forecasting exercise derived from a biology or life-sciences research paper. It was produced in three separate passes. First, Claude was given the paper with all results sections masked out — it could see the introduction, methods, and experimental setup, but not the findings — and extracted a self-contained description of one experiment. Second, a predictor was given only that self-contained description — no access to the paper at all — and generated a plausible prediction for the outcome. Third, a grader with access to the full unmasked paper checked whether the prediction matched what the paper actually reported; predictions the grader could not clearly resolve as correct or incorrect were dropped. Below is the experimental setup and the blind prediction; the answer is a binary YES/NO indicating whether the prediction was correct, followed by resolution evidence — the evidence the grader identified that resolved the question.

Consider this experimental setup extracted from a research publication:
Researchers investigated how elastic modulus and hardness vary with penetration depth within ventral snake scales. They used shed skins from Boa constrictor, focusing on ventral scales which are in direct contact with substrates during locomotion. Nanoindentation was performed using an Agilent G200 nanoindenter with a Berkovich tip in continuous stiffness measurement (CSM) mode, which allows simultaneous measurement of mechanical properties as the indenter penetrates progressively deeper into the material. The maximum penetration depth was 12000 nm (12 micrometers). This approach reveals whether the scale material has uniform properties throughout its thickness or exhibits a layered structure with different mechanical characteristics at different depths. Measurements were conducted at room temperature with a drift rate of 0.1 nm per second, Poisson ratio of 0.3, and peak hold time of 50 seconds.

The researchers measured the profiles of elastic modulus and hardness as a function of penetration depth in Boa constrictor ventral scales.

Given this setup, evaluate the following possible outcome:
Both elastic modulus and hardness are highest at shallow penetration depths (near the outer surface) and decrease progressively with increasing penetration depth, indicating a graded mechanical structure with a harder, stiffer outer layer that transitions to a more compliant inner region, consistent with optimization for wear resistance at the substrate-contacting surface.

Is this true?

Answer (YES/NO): NO